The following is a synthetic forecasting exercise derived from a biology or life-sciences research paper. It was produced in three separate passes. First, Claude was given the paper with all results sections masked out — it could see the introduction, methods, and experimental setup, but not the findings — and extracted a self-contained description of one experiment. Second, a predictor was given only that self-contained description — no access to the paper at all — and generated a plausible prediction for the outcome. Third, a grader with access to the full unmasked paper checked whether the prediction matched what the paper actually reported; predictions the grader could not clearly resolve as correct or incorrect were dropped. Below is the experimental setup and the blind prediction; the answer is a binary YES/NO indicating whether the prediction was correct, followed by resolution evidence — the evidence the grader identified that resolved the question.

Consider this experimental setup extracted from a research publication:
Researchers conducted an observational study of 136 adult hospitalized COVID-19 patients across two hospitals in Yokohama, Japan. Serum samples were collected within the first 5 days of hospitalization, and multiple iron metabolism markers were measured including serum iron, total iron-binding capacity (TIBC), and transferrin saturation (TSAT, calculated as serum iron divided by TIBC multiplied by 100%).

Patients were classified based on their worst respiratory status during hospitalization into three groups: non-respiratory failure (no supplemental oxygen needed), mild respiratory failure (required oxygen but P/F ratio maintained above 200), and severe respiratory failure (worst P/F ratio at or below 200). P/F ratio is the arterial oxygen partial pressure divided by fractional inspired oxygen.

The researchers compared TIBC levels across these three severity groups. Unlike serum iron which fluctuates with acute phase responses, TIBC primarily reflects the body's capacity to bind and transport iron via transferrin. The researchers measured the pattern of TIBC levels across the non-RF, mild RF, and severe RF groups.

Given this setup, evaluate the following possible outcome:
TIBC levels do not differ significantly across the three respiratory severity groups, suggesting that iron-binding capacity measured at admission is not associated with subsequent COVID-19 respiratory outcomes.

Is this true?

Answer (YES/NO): NO